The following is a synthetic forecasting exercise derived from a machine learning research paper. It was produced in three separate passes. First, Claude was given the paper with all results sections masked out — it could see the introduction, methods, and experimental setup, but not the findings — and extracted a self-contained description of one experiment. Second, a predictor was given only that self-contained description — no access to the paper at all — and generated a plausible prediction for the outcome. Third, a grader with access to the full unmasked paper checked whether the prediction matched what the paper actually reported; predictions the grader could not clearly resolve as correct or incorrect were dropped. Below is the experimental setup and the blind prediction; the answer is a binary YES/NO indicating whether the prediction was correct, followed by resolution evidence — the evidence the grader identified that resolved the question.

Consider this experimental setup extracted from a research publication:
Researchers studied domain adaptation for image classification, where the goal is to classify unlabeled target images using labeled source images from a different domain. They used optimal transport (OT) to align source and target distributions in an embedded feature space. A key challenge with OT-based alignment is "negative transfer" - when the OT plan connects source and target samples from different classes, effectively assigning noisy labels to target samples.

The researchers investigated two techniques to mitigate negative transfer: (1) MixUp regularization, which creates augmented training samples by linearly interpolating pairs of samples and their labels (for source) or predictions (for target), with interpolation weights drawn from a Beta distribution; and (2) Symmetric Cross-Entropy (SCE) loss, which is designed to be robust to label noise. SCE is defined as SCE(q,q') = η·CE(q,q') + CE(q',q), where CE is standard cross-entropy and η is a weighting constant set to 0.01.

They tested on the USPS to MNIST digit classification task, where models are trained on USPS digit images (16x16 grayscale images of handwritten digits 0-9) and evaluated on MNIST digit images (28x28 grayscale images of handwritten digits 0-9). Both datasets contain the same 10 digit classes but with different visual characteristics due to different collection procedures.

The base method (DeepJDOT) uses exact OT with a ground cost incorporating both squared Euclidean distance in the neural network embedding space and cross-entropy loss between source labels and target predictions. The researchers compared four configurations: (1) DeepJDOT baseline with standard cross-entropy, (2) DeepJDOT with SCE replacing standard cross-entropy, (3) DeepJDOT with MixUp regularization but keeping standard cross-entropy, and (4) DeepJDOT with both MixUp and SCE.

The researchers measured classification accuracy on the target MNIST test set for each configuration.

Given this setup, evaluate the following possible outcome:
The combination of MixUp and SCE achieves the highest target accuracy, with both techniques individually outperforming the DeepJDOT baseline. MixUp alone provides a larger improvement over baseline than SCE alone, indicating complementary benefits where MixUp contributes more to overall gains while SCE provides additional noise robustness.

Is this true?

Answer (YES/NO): NO